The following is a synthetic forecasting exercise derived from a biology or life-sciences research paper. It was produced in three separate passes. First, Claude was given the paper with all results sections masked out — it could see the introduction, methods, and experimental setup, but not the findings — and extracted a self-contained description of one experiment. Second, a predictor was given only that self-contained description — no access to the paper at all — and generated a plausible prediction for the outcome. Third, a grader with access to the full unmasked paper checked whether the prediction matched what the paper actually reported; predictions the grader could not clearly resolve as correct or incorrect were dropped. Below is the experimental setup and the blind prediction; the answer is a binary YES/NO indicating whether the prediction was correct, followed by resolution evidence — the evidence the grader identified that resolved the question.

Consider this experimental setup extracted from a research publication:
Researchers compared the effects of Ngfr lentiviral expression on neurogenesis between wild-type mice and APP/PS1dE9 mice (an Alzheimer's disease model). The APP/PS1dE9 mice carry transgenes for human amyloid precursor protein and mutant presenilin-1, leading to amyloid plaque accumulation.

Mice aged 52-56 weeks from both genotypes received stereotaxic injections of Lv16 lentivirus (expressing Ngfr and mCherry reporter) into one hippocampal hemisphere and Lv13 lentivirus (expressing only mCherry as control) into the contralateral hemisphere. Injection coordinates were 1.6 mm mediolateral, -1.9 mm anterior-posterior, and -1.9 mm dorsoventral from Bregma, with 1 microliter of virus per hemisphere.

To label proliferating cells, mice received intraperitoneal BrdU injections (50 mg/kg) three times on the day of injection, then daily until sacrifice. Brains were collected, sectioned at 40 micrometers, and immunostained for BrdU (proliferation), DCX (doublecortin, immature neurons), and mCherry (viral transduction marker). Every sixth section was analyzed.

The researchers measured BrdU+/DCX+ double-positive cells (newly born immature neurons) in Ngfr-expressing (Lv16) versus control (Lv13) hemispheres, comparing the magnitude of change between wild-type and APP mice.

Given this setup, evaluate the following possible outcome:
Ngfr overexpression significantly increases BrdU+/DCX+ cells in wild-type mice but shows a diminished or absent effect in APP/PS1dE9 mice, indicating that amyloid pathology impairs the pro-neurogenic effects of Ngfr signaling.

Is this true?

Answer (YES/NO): NO